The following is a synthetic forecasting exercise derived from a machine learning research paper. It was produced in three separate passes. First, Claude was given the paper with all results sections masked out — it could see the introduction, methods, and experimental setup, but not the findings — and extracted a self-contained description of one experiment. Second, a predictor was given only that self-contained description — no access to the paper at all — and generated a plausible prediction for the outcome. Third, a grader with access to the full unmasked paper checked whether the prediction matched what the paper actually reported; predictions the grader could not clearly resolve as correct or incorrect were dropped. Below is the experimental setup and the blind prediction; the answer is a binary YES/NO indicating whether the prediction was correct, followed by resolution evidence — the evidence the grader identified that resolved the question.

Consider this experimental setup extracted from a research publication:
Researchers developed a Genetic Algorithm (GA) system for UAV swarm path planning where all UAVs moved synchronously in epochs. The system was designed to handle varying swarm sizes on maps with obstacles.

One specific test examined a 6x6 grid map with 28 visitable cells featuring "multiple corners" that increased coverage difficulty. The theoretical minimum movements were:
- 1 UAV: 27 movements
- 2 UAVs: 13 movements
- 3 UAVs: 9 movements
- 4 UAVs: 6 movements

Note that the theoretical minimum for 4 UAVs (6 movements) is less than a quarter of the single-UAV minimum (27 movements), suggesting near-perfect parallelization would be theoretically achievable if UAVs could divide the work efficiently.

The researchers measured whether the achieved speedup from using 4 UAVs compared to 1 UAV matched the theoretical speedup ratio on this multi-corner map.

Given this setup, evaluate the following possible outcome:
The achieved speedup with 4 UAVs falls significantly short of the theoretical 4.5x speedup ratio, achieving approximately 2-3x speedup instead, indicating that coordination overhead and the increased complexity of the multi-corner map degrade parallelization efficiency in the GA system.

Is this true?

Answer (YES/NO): NO